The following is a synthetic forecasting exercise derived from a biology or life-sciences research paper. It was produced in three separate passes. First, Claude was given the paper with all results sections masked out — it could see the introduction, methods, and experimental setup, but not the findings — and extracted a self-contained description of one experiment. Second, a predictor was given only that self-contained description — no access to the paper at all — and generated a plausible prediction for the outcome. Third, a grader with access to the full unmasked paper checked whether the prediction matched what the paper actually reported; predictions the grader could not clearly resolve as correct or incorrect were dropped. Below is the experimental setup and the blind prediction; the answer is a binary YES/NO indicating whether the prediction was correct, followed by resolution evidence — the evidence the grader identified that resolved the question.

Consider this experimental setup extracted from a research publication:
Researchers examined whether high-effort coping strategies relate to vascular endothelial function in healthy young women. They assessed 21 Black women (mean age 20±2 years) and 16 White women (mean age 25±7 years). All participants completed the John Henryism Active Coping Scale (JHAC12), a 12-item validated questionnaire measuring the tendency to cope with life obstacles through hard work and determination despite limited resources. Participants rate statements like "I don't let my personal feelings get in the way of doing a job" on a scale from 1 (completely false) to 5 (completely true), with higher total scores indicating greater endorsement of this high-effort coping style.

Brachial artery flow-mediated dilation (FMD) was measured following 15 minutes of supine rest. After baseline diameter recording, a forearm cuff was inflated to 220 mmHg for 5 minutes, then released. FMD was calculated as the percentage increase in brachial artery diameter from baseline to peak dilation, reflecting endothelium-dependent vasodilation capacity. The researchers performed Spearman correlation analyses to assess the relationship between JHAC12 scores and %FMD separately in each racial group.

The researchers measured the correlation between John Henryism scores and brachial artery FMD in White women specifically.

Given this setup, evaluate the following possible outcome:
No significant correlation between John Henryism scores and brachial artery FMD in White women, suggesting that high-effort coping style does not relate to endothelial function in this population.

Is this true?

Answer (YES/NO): NO